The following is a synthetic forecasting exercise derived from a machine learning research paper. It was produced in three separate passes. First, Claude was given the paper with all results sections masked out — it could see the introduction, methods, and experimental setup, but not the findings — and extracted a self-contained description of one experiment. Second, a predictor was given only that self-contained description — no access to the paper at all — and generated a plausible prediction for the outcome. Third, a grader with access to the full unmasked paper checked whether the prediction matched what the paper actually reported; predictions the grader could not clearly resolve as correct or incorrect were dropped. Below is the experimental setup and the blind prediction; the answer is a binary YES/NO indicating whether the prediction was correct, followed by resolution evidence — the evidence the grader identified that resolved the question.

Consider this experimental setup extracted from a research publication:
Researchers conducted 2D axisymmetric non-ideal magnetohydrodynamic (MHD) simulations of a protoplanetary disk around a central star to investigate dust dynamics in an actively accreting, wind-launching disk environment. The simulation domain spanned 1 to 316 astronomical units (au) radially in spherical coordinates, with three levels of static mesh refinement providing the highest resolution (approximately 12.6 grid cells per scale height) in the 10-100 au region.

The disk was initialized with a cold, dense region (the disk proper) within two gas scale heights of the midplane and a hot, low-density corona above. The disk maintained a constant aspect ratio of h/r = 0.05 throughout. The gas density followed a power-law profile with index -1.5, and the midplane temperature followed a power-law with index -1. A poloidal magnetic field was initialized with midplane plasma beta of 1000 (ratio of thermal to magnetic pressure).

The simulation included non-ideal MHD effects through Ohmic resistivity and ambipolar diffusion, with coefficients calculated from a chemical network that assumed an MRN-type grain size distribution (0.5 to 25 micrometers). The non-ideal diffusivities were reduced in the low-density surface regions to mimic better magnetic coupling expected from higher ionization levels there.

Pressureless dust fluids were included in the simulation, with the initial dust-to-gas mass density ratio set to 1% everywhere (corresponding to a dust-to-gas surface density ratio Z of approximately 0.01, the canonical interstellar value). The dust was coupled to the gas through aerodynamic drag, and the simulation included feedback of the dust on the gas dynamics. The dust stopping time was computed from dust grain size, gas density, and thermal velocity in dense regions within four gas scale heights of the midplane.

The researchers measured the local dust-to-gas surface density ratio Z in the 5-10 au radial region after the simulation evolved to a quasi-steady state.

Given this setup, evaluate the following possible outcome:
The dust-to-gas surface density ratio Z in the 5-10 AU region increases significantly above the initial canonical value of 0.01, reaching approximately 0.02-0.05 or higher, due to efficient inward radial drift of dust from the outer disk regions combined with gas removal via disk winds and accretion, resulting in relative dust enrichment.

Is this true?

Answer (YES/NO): YES